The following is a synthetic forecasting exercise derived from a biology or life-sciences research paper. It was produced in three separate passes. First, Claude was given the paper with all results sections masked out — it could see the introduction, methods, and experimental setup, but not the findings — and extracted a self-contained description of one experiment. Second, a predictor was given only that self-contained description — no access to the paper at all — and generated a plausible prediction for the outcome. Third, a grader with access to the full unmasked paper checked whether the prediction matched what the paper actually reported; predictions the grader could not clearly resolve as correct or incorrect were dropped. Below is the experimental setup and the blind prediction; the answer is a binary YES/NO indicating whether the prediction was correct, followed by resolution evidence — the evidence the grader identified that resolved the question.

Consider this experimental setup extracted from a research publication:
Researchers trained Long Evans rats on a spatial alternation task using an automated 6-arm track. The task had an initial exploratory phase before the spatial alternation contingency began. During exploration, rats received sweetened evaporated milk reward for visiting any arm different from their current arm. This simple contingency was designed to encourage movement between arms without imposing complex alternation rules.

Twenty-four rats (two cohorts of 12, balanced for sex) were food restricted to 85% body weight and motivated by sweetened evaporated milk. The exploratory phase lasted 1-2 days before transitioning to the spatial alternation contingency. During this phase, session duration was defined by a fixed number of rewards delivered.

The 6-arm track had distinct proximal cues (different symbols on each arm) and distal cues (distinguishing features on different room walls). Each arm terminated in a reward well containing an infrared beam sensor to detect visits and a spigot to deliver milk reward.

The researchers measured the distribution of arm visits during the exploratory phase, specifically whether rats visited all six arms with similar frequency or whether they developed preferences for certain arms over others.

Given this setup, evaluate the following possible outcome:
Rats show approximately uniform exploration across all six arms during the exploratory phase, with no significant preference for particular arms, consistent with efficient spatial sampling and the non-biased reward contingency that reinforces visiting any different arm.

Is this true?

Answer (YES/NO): NO